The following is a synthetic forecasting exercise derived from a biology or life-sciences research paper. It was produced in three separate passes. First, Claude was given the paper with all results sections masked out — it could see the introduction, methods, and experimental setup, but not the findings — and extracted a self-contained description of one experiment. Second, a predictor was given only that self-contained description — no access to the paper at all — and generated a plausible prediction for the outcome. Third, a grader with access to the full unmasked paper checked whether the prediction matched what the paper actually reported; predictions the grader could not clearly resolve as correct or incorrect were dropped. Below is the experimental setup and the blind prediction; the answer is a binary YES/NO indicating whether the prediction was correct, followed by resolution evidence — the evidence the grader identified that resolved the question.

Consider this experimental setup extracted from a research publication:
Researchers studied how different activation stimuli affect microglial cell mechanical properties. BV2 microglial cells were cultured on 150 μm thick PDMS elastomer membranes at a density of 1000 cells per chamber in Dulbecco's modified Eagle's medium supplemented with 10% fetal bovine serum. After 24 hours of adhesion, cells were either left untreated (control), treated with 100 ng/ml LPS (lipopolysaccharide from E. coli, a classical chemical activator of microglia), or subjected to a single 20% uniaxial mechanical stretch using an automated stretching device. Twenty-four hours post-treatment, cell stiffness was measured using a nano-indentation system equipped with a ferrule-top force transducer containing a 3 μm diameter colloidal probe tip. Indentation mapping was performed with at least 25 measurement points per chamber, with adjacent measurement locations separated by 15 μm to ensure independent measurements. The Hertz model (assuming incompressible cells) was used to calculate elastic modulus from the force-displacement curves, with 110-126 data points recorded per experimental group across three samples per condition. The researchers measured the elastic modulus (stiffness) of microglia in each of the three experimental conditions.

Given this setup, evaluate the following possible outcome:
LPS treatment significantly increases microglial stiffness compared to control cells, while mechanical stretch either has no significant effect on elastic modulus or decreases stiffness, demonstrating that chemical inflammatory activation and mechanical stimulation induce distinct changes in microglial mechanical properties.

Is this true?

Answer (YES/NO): NO